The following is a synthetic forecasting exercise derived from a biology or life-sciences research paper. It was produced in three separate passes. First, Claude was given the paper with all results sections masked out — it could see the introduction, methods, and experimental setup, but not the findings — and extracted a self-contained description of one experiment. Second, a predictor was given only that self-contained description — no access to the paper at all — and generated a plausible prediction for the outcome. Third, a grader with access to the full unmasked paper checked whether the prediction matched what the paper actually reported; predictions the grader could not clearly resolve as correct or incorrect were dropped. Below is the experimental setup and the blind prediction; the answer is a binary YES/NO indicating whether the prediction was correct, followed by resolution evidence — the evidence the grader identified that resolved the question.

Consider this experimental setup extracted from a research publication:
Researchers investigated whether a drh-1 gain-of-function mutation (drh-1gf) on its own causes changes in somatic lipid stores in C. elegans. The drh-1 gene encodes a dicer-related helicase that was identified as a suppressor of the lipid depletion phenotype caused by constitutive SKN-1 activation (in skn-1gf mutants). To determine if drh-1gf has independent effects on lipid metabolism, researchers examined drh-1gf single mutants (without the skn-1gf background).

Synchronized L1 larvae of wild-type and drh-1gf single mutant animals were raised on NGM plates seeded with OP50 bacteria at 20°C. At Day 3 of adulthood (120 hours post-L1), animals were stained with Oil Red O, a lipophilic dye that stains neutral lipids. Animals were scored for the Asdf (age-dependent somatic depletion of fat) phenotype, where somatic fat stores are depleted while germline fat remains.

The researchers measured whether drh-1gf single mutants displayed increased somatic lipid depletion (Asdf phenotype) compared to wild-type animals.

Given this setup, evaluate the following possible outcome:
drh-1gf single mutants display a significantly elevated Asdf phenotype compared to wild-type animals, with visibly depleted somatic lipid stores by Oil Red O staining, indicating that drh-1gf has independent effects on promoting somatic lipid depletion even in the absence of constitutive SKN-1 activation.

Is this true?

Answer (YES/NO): NO